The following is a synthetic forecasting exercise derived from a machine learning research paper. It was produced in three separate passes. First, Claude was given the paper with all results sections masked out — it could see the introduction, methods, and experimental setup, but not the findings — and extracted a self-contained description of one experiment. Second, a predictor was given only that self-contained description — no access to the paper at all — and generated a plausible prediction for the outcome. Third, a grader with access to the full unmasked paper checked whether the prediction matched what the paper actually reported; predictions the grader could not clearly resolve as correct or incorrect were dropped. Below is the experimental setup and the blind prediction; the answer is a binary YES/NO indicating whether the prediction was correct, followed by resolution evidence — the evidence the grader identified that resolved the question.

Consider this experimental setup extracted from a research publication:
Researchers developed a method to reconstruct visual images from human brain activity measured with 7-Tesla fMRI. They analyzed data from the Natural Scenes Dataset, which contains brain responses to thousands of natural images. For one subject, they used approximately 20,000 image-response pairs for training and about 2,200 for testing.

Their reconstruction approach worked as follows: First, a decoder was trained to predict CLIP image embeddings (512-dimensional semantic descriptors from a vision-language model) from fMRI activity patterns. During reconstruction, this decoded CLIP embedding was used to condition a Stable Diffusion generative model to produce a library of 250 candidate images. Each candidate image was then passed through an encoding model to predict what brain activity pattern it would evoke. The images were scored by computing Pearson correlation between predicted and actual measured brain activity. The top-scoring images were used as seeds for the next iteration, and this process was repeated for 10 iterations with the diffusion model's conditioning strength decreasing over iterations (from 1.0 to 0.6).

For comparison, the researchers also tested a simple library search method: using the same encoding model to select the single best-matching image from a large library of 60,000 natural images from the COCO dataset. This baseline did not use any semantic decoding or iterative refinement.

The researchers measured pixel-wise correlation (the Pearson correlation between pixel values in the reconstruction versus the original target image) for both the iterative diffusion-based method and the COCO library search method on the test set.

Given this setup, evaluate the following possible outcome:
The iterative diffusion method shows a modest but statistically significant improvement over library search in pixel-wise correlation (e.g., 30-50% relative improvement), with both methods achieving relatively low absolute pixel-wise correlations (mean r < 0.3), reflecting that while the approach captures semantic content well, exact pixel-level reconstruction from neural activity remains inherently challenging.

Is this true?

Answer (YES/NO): NO